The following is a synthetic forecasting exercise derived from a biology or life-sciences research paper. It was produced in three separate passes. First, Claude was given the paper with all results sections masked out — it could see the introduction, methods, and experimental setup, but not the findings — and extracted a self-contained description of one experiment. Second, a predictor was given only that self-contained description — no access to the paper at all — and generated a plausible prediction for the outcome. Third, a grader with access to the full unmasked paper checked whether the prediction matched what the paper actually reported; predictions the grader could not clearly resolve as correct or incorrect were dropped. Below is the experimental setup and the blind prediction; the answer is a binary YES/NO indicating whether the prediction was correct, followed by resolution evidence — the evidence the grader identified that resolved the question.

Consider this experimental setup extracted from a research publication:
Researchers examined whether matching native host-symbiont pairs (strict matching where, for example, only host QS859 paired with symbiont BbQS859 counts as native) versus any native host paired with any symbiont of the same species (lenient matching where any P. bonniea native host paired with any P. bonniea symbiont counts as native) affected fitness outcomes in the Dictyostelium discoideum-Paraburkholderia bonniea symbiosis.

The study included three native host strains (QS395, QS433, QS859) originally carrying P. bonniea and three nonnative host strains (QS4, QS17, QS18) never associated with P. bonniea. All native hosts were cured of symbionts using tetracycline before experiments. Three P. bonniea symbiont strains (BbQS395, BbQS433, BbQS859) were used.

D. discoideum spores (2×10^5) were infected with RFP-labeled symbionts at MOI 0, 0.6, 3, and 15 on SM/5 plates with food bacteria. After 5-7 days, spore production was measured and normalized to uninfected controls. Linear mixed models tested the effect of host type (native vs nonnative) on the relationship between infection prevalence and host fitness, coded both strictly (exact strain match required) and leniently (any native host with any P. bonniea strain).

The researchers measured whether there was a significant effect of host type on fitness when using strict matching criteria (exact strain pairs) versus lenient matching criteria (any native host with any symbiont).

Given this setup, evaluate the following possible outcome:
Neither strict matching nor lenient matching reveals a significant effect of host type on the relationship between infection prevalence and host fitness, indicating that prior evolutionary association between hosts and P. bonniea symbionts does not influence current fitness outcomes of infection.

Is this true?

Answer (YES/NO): YES